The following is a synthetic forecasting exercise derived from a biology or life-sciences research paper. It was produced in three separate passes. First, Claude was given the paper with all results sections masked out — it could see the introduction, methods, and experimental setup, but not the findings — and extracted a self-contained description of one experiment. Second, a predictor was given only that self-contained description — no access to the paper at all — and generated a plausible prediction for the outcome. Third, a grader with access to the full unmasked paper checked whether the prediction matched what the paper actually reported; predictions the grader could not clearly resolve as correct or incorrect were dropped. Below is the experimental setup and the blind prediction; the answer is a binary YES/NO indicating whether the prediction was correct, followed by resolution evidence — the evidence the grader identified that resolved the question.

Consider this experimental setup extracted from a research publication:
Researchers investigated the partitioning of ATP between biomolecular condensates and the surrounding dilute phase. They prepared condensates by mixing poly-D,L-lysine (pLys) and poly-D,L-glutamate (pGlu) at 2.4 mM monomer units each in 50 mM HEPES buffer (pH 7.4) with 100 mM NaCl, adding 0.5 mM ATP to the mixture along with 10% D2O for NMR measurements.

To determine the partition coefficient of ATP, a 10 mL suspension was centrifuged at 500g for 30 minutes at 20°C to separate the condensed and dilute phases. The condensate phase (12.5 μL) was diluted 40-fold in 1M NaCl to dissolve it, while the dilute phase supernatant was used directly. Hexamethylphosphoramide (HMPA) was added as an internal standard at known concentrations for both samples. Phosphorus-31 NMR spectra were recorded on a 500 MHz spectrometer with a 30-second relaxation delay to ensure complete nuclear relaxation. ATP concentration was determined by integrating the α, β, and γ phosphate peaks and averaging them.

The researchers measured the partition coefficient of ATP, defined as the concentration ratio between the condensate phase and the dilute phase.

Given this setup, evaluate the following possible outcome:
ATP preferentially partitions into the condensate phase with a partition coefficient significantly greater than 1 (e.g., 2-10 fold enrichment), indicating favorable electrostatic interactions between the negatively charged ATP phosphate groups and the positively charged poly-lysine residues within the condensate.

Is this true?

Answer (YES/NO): NO